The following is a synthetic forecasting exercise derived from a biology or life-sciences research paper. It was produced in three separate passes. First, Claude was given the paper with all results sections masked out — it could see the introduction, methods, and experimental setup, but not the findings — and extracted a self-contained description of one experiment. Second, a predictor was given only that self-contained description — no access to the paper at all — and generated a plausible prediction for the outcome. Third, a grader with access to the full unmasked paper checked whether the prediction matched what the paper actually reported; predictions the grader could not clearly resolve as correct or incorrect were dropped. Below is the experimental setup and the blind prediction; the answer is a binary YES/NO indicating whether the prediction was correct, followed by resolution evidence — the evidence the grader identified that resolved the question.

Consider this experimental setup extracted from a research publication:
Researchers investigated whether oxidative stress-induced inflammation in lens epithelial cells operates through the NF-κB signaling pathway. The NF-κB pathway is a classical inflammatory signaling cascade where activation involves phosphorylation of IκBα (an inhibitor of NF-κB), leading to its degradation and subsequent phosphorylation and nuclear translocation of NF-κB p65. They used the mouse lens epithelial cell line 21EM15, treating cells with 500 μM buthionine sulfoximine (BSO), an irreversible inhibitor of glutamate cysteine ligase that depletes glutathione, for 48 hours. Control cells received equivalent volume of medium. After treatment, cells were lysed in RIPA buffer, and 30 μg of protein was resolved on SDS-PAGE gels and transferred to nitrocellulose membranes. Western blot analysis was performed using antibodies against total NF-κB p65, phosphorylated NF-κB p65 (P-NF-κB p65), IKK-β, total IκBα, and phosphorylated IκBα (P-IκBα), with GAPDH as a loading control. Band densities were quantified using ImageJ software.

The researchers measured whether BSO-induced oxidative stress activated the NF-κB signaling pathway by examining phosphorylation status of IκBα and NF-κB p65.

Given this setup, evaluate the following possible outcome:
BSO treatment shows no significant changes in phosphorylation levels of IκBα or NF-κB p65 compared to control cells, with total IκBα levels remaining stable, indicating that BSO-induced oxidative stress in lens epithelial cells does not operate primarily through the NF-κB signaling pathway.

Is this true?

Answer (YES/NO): YES